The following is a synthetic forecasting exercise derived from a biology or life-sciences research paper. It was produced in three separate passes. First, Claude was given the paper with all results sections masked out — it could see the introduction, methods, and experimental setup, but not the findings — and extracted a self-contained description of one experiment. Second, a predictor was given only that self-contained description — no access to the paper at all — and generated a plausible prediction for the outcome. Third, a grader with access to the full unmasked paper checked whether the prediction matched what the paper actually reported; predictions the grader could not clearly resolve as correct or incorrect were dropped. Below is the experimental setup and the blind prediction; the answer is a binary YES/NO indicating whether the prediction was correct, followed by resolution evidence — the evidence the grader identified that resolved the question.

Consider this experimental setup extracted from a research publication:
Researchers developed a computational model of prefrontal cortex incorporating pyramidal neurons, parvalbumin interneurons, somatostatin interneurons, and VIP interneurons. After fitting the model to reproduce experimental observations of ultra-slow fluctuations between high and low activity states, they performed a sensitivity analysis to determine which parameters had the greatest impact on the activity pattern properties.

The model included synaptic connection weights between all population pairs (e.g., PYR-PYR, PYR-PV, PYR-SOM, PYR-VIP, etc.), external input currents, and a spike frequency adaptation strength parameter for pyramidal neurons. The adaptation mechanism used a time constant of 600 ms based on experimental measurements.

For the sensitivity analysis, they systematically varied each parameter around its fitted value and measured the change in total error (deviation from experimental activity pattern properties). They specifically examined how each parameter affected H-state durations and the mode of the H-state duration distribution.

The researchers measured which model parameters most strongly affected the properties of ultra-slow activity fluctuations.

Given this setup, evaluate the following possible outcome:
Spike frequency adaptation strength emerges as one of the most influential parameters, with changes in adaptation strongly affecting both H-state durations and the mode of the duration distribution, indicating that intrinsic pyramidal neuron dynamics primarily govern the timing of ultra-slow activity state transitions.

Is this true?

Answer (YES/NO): NO